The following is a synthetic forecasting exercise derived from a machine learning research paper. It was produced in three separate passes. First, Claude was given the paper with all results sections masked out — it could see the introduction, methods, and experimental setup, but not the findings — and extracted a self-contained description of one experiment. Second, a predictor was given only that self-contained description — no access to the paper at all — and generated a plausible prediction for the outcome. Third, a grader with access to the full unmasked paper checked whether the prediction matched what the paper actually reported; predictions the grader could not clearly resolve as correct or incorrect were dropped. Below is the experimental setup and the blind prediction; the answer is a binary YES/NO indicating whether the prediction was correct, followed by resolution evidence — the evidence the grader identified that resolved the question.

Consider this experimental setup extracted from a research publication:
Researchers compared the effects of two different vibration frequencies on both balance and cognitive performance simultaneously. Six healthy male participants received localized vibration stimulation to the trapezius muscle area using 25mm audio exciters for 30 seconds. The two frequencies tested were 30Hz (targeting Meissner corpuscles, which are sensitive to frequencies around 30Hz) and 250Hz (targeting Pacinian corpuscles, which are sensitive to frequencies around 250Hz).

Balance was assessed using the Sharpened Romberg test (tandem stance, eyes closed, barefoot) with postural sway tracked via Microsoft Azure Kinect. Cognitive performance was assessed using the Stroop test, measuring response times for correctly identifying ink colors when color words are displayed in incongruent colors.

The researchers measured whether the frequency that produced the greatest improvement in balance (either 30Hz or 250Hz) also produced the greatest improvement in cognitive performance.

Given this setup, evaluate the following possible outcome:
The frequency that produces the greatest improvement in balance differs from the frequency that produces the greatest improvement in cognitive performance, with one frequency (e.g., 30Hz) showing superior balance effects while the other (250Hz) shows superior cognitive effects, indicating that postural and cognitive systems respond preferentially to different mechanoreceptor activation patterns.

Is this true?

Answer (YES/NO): NO